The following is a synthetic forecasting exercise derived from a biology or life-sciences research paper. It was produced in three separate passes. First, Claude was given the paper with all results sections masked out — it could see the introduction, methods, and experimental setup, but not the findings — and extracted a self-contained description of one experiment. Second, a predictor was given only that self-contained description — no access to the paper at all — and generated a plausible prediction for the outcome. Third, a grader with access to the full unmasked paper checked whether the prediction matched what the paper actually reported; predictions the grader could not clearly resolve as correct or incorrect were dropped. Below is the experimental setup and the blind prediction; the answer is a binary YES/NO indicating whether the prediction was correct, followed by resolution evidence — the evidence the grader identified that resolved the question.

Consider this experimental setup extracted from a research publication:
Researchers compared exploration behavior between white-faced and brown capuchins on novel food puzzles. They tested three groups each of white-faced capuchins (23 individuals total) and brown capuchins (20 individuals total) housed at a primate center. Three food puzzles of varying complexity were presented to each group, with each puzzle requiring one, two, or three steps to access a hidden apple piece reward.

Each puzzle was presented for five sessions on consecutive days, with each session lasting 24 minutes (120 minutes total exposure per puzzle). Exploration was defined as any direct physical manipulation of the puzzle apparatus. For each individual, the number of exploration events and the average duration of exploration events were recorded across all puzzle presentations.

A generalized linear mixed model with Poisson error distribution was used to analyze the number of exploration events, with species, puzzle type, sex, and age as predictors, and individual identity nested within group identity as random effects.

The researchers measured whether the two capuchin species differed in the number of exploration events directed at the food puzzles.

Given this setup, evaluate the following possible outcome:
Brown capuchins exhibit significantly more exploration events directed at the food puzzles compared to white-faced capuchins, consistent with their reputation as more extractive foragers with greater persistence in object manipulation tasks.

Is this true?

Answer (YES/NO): NO